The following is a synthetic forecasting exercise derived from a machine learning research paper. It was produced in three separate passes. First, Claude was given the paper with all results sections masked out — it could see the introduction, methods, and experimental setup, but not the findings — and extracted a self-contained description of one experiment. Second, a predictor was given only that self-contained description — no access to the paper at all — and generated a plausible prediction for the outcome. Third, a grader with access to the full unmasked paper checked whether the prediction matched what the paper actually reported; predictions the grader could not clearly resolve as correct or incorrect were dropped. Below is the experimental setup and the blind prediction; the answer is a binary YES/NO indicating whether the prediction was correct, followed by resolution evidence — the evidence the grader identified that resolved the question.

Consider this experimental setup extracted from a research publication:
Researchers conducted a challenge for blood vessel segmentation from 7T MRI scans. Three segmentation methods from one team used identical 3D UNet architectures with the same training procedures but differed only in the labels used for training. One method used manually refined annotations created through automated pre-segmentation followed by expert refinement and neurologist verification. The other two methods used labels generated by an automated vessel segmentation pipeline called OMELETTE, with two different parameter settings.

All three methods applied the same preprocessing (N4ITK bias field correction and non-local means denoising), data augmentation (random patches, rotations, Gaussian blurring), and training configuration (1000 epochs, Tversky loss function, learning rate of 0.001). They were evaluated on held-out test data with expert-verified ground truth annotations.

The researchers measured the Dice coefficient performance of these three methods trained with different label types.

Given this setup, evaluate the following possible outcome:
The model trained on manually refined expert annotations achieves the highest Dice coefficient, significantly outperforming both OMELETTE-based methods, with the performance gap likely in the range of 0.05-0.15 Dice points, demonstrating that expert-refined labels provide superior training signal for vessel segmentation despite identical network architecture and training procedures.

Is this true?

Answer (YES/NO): NO